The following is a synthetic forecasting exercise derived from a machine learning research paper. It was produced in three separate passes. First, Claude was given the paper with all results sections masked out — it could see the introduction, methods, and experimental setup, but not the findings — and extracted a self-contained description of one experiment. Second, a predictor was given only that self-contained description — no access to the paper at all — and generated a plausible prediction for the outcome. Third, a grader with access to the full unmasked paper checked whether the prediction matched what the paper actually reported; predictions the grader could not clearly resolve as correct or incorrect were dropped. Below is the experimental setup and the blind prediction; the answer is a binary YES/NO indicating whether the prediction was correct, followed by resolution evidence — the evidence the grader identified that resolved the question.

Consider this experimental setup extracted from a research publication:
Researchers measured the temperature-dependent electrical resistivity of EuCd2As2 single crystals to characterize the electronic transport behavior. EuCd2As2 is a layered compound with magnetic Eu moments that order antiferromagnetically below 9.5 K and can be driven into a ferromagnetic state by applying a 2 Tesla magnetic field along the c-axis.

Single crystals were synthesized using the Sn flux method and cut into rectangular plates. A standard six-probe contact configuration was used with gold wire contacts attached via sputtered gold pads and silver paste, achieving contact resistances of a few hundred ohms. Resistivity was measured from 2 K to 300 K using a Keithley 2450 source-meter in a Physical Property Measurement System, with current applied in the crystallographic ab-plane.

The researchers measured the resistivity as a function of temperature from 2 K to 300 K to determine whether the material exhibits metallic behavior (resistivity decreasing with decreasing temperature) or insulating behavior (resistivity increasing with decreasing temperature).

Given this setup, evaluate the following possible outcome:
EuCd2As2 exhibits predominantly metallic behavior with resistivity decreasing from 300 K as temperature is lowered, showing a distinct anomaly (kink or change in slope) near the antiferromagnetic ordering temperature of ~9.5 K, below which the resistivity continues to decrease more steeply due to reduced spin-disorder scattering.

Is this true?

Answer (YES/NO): NO